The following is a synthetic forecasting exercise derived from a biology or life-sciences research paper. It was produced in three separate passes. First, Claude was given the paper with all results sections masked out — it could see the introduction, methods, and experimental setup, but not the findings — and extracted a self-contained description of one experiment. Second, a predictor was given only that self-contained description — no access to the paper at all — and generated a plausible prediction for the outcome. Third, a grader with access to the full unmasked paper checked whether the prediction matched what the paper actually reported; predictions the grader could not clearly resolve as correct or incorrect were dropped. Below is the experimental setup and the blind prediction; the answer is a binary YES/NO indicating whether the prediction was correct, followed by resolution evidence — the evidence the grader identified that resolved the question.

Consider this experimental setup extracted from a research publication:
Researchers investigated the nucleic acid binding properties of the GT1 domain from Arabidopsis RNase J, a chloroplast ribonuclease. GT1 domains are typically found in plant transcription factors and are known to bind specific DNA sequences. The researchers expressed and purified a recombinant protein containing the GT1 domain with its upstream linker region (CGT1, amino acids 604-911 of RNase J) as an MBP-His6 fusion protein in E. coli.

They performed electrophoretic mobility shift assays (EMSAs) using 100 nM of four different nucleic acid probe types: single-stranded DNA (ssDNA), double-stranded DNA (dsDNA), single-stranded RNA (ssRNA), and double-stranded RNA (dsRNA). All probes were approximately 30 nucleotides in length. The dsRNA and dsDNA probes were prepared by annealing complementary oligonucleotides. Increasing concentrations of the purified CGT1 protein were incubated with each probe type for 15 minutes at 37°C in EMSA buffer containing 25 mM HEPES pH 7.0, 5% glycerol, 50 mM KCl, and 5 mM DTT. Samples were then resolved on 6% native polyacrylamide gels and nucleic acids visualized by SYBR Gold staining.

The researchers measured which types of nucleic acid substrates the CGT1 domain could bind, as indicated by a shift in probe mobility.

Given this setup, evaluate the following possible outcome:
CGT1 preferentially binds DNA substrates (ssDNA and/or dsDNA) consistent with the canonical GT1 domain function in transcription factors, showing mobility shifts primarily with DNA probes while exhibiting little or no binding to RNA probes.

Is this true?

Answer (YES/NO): NO